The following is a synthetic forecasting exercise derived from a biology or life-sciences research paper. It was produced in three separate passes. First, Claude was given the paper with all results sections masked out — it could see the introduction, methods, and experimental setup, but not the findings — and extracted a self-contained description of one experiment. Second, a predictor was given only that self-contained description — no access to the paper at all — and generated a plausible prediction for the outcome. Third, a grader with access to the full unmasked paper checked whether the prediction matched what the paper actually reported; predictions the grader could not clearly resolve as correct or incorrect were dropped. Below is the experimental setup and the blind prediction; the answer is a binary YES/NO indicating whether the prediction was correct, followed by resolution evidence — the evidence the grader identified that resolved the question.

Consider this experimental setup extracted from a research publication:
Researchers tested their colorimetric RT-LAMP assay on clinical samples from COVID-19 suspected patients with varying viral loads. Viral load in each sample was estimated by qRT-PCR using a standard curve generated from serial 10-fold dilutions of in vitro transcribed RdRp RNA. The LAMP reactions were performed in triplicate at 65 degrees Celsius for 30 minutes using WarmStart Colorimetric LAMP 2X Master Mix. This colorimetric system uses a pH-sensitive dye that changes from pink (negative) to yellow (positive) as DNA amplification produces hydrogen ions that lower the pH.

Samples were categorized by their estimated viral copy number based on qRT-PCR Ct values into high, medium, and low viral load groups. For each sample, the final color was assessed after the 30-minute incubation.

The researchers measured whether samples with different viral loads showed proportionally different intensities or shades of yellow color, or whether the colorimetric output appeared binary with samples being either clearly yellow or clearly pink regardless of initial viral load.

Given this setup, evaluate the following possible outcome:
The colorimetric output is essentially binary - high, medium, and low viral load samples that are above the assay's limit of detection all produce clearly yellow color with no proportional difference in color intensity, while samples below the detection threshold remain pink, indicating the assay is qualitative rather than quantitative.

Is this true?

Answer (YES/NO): YES